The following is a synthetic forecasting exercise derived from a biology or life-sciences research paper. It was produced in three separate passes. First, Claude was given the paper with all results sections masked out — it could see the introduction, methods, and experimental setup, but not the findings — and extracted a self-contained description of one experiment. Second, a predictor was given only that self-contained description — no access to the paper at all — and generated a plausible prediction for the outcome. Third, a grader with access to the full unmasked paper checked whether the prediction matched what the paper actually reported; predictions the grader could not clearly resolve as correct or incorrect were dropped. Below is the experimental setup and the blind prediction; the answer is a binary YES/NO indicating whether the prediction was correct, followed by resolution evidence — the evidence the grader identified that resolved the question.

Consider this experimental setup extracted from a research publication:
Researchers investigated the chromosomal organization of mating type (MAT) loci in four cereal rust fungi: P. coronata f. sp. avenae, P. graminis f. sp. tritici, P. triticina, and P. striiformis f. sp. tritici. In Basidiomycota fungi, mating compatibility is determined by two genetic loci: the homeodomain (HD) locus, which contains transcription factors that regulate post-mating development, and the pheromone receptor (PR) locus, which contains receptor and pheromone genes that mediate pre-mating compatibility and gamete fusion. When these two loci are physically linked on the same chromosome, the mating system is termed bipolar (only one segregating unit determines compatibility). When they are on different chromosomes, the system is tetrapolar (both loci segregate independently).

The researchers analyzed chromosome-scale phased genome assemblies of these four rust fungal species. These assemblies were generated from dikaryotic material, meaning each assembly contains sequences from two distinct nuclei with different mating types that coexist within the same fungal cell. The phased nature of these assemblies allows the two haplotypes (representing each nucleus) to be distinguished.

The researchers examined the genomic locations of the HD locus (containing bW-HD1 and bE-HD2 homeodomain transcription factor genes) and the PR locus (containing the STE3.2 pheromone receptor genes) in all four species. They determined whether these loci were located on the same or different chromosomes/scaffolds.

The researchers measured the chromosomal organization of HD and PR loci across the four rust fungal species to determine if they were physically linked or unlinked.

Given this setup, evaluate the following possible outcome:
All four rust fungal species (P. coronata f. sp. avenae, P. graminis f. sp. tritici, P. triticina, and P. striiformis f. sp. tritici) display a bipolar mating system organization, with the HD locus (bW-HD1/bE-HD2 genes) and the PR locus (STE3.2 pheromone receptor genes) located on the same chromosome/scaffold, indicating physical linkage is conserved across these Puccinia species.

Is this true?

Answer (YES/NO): NO